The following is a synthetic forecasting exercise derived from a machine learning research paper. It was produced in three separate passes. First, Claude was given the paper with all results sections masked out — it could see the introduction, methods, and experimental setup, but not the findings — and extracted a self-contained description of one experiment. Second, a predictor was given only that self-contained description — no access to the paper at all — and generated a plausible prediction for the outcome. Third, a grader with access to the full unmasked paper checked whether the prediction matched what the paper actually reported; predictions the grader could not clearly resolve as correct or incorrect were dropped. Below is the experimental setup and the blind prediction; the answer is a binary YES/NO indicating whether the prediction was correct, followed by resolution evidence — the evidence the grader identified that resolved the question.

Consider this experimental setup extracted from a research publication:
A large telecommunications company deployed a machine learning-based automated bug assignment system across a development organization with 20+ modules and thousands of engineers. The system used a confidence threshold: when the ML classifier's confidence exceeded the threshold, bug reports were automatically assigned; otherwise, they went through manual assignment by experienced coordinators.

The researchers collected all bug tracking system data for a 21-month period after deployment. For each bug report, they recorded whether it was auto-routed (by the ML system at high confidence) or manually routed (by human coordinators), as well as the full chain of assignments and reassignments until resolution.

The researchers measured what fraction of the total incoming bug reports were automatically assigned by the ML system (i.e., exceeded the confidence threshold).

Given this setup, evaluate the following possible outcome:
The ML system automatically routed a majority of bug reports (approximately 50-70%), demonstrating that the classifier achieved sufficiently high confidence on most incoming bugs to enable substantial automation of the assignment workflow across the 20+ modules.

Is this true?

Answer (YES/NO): NO